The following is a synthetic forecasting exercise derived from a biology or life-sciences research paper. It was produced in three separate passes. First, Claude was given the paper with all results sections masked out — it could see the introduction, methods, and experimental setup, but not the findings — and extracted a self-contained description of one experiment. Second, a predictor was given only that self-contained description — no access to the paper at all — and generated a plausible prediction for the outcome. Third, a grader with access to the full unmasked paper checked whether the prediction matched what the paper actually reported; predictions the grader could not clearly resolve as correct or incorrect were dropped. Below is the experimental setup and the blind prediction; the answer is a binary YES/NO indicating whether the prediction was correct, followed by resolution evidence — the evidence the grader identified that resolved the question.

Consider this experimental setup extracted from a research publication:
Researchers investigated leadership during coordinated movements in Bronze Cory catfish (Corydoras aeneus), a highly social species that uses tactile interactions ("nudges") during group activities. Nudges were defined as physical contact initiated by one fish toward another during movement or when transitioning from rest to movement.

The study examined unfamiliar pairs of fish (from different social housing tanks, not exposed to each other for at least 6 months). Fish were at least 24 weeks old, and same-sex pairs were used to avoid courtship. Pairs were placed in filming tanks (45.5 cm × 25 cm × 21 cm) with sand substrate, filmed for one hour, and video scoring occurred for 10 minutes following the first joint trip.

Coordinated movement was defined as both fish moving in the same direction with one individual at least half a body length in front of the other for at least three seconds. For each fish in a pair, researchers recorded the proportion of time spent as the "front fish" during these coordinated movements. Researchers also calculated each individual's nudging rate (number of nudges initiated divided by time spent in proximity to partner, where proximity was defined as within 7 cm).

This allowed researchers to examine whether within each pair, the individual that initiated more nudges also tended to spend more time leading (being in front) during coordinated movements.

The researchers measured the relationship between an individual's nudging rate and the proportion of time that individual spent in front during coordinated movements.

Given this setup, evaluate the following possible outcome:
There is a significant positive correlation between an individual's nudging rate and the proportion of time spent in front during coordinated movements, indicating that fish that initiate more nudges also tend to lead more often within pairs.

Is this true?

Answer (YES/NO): NO